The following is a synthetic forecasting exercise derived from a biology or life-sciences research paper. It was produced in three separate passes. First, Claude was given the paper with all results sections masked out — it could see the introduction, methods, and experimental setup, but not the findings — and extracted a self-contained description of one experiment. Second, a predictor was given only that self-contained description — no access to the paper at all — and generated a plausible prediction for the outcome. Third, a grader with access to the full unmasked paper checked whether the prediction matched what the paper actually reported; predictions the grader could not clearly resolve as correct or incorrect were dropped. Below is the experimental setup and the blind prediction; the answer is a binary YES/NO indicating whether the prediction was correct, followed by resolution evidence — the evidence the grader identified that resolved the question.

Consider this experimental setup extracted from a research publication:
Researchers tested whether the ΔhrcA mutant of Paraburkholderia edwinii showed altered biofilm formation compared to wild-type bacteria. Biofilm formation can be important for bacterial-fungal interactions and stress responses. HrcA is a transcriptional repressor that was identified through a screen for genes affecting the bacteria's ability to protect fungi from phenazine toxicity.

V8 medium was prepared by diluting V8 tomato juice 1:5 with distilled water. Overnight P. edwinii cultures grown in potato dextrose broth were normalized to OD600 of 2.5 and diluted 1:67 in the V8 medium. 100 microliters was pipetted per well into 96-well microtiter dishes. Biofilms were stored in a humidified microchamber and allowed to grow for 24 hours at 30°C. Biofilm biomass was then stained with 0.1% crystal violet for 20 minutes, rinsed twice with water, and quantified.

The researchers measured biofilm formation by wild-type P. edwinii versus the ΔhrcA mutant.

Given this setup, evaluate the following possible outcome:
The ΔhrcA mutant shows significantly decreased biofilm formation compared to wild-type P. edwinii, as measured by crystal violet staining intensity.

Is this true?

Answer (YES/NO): YES